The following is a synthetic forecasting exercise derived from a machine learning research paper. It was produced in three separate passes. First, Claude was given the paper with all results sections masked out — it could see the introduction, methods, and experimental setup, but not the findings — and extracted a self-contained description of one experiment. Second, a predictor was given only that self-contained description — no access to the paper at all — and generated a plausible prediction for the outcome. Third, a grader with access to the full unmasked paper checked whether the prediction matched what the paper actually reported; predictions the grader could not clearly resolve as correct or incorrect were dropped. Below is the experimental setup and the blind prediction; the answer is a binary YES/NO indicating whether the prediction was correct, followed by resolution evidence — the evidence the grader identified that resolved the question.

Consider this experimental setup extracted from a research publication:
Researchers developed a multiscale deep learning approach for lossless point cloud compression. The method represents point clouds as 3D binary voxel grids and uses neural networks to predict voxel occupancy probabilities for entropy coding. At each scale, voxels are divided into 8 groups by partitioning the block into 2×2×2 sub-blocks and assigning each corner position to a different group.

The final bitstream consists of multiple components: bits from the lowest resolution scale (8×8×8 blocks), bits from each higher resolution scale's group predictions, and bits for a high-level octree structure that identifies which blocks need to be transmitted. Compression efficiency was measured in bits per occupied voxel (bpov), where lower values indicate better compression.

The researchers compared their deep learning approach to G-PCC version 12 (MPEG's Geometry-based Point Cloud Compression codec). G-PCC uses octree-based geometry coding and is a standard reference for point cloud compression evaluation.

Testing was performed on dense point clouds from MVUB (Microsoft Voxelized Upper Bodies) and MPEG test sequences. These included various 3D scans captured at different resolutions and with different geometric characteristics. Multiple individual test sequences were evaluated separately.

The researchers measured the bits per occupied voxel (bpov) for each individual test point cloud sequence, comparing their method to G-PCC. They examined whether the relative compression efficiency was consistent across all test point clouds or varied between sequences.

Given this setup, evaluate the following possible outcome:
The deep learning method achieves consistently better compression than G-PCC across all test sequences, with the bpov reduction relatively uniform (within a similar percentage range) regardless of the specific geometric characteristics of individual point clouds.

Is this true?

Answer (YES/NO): NO